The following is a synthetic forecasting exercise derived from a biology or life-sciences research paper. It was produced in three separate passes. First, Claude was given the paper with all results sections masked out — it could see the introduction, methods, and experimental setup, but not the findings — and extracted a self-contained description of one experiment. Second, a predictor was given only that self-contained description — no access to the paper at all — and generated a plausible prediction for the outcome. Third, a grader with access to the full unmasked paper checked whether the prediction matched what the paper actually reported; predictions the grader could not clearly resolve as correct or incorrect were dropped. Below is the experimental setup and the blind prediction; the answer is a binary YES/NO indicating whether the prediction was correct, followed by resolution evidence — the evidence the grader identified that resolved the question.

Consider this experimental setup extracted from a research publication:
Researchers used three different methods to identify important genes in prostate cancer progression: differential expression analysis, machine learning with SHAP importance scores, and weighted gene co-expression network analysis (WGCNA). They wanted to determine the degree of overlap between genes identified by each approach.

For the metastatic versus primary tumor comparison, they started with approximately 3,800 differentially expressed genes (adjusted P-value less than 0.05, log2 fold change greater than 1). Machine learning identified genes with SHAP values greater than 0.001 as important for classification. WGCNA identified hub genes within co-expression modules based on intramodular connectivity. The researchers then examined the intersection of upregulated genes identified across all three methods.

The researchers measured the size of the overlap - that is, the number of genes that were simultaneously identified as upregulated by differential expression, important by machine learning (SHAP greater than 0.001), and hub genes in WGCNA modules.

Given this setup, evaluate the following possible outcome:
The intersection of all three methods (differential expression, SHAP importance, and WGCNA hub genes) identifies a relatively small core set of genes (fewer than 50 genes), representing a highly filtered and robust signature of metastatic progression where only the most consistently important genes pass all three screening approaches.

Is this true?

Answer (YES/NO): YES